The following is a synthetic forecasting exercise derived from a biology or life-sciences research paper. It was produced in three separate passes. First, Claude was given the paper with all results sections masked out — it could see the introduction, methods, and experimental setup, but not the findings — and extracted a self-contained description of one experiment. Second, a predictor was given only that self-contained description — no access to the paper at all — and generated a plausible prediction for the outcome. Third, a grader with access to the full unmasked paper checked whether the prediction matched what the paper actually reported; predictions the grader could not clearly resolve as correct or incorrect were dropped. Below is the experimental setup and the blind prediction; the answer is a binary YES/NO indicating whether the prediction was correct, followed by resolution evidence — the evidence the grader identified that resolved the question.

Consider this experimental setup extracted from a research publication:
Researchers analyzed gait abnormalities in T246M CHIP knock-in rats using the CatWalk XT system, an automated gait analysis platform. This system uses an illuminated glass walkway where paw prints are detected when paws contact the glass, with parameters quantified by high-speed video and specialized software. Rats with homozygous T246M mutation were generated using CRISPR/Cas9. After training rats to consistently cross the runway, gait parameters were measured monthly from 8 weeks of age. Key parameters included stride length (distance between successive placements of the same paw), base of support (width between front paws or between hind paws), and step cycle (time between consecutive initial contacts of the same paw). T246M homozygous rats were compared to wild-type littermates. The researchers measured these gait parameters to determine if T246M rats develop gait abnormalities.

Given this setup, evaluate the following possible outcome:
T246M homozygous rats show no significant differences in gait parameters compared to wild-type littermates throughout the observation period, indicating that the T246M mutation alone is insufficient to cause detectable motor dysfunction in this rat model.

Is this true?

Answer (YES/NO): NO